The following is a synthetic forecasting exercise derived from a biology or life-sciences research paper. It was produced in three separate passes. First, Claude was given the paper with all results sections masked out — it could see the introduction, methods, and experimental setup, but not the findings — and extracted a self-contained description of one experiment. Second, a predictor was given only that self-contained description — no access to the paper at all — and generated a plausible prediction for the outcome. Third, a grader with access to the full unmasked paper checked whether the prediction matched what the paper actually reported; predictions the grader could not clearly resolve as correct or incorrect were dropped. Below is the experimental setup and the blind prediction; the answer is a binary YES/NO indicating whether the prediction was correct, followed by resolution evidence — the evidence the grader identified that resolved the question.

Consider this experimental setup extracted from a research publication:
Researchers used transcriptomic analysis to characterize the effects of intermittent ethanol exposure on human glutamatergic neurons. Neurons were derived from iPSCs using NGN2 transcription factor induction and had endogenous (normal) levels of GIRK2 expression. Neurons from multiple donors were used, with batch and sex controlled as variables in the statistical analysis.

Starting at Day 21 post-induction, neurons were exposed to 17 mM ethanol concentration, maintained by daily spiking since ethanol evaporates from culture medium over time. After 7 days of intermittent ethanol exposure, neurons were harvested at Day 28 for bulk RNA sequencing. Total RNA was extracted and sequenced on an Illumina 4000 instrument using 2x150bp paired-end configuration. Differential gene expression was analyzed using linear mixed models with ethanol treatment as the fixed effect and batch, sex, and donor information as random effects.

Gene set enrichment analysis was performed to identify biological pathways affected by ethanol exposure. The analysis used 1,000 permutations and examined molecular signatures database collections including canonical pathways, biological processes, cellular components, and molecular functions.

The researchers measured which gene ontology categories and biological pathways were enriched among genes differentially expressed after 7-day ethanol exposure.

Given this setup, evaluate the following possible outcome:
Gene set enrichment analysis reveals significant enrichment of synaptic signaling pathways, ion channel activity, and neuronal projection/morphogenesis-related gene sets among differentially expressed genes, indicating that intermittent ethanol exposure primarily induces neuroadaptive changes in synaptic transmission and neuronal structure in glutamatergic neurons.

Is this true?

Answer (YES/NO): NO